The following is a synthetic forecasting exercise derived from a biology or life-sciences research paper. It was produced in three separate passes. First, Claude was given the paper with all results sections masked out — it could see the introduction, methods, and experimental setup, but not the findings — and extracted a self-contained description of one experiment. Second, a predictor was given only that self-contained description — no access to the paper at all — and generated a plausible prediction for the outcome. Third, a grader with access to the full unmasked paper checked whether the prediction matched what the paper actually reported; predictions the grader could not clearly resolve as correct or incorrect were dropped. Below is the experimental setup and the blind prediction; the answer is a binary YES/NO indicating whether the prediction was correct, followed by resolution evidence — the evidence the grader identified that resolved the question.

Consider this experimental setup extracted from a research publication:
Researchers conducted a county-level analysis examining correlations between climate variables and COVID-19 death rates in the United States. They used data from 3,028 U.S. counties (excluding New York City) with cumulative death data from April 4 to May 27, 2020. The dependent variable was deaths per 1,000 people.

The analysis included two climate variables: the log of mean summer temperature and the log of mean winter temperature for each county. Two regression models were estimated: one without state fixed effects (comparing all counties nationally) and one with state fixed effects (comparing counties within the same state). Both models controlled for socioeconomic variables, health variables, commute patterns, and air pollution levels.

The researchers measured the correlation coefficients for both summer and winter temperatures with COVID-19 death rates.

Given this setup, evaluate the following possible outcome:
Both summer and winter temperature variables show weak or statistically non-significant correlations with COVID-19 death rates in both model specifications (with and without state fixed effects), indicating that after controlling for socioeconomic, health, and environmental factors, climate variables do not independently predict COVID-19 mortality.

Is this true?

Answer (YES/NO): NO